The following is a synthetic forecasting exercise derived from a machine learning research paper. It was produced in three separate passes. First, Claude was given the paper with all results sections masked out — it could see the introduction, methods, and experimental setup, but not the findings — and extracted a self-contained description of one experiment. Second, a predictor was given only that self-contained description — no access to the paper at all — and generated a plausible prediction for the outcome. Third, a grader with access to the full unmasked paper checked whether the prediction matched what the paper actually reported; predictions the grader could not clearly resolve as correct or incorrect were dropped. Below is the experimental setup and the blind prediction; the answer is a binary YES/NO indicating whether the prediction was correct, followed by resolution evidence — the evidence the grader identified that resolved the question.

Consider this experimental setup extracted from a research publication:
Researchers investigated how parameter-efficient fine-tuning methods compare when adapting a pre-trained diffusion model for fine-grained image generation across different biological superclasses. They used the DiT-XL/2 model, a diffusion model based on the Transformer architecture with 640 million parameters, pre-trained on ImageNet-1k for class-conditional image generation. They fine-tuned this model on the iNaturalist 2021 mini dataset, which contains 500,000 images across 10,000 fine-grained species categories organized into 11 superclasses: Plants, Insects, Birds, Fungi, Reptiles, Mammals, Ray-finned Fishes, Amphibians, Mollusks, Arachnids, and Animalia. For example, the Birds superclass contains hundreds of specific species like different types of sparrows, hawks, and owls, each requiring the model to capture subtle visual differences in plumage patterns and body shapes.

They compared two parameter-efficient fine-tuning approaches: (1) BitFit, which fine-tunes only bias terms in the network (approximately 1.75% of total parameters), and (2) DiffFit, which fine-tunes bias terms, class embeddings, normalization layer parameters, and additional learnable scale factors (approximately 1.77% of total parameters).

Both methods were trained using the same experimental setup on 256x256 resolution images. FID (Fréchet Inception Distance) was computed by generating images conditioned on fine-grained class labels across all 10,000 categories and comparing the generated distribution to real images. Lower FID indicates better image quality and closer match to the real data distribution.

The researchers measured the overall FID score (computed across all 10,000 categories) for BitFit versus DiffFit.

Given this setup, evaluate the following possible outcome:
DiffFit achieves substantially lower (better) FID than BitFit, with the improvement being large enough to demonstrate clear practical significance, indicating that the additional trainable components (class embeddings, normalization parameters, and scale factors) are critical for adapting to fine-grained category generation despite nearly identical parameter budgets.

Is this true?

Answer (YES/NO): NO